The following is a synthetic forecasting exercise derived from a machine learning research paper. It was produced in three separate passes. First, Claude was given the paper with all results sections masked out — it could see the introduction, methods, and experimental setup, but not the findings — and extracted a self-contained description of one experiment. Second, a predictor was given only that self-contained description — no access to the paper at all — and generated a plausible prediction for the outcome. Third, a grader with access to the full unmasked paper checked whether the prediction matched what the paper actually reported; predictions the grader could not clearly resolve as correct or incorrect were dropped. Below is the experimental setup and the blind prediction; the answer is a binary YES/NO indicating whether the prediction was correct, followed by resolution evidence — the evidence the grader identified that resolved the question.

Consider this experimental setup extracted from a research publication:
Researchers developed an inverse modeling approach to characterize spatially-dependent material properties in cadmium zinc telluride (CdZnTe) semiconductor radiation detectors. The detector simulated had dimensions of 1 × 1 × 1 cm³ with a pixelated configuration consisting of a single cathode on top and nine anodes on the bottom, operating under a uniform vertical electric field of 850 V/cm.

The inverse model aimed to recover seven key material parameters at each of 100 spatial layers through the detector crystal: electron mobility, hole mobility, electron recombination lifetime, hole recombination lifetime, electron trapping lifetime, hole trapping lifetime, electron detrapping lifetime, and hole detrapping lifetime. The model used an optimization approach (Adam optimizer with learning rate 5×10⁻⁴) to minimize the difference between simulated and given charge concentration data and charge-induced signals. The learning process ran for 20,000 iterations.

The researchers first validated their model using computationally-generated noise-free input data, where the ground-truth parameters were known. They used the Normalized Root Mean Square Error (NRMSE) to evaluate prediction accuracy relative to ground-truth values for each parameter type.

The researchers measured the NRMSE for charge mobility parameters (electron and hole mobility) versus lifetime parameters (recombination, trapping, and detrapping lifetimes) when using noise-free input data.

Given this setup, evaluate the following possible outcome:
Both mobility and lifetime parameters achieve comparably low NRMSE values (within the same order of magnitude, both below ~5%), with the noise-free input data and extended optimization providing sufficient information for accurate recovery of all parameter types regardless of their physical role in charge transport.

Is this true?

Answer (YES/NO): NO